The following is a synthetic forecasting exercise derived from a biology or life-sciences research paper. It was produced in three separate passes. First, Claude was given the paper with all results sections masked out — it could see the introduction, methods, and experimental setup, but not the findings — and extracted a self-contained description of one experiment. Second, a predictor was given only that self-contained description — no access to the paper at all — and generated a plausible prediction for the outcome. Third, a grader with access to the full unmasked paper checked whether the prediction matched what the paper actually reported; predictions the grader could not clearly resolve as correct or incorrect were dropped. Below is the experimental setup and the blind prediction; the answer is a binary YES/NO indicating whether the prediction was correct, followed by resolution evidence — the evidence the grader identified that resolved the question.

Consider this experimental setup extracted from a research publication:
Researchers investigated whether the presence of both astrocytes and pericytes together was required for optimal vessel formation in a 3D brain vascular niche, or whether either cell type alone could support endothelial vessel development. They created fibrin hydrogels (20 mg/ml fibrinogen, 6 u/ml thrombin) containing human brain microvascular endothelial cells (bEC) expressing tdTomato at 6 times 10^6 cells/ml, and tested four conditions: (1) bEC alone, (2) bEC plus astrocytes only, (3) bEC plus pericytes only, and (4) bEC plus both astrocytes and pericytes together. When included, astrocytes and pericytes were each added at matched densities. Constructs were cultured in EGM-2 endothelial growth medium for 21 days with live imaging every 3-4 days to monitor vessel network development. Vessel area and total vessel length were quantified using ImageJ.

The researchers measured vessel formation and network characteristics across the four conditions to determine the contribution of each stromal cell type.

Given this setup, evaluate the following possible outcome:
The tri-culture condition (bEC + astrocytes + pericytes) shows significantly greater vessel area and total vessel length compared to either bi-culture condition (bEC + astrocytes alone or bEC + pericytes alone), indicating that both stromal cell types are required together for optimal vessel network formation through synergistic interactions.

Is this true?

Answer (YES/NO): YES